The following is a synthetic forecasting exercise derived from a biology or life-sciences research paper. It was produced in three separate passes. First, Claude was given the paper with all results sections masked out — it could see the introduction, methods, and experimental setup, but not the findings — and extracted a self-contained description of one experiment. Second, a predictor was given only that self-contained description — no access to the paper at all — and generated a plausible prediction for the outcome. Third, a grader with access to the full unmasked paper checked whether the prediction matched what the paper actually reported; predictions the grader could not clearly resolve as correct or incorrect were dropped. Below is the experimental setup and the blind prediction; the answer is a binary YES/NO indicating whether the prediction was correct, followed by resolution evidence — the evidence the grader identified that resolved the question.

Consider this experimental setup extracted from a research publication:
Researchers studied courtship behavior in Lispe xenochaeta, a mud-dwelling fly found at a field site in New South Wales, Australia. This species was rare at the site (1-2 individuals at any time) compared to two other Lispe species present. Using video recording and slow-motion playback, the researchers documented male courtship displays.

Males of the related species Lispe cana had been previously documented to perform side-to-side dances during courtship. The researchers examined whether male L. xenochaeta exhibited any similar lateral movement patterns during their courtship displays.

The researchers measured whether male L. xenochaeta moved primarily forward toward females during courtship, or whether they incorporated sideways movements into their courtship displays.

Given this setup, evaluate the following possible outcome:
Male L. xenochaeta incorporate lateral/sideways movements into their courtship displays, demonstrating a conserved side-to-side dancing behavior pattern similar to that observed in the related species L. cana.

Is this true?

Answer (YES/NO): YES